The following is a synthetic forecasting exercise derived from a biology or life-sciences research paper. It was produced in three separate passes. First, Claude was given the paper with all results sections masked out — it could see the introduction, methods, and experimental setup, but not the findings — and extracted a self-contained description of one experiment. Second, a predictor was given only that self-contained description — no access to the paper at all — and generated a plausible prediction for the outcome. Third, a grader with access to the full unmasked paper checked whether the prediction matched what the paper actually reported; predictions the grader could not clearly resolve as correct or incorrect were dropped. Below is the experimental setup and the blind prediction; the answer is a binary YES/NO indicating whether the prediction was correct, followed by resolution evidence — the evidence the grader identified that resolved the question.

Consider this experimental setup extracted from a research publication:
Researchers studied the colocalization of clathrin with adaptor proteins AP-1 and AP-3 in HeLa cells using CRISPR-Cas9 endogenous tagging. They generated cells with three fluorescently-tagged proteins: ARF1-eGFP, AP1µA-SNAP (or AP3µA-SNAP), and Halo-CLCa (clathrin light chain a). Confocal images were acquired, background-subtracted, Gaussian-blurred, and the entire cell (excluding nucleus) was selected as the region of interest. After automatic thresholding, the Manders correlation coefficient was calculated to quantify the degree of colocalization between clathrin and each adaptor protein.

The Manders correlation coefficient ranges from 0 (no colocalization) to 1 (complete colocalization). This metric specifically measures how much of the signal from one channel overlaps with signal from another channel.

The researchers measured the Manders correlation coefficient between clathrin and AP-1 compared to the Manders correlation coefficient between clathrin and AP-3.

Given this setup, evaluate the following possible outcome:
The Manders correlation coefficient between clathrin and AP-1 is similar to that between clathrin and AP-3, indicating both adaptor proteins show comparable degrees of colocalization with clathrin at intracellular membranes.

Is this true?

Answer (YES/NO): NO